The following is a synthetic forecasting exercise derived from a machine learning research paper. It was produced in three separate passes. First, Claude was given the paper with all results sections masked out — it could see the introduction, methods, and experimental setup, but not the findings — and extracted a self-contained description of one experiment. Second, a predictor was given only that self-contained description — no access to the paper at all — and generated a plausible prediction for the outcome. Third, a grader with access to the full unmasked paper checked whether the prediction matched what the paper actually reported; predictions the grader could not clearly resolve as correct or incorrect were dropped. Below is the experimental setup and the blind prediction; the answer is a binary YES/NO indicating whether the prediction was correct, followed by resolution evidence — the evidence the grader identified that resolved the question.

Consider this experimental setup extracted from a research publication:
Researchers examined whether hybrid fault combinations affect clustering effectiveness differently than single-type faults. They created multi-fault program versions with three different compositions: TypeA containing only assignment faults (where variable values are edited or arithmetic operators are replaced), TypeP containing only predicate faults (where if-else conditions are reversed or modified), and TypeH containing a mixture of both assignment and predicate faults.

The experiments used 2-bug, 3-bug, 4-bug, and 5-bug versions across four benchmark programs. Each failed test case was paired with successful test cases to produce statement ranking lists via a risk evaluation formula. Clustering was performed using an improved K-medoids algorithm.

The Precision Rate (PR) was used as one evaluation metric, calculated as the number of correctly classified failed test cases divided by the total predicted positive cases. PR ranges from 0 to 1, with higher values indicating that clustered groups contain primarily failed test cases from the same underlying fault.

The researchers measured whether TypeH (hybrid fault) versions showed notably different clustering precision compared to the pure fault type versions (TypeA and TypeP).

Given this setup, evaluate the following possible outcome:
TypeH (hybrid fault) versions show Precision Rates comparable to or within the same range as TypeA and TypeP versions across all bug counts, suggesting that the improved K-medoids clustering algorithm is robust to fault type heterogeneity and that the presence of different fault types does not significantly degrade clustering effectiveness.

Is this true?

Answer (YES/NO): NO